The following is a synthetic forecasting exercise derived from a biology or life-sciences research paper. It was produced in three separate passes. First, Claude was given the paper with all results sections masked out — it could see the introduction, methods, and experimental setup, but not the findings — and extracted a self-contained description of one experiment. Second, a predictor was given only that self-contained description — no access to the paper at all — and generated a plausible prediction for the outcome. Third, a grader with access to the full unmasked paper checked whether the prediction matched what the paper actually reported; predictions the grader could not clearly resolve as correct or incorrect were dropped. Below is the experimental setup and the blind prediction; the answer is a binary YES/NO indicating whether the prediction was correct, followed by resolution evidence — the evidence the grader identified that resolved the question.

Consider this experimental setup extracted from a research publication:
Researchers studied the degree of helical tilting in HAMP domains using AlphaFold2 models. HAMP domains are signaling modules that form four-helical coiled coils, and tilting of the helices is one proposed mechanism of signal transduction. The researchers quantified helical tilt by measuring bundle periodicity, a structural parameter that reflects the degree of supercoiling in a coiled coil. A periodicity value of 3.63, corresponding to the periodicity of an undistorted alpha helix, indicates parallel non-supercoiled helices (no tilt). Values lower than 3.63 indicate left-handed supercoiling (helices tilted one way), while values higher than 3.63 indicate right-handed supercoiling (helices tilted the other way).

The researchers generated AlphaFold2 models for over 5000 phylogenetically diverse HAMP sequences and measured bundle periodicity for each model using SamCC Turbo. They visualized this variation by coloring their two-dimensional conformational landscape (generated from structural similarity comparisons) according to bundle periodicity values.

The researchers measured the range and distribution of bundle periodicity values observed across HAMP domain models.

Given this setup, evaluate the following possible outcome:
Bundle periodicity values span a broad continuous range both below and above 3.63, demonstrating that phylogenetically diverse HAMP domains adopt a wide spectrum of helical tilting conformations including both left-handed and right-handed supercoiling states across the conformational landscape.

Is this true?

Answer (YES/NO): YES